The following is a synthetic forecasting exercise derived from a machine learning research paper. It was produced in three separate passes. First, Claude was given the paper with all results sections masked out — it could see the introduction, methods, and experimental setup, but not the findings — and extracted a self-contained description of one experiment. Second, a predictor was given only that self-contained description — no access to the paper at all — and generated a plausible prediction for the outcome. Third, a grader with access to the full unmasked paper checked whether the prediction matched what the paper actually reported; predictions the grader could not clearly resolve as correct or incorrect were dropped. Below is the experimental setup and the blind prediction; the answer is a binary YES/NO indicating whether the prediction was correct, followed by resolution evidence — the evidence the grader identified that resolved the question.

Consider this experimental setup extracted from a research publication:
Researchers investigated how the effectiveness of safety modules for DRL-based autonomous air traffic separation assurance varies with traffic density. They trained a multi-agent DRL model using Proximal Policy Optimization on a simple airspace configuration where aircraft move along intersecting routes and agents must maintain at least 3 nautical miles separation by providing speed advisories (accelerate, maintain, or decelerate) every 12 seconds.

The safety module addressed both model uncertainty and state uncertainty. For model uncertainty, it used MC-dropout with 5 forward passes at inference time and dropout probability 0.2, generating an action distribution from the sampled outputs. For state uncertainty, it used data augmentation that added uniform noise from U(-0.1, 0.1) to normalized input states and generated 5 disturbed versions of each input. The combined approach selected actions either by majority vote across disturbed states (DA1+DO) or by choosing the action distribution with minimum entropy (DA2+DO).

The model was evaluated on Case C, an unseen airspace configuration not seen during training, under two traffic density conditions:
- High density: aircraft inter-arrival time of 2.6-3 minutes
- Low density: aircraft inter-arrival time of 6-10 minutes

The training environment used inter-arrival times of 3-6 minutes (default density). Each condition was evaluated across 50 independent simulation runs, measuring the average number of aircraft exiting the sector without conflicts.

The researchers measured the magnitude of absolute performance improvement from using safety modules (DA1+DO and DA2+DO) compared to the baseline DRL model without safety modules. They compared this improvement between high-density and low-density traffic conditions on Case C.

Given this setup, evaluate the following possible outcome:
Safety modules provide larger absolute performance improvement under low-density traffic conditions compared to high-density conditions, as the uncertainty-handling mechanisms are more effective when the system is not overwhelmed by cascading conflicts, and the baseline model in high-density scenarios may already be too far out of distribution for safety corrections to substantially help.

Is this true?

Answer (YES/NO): NO